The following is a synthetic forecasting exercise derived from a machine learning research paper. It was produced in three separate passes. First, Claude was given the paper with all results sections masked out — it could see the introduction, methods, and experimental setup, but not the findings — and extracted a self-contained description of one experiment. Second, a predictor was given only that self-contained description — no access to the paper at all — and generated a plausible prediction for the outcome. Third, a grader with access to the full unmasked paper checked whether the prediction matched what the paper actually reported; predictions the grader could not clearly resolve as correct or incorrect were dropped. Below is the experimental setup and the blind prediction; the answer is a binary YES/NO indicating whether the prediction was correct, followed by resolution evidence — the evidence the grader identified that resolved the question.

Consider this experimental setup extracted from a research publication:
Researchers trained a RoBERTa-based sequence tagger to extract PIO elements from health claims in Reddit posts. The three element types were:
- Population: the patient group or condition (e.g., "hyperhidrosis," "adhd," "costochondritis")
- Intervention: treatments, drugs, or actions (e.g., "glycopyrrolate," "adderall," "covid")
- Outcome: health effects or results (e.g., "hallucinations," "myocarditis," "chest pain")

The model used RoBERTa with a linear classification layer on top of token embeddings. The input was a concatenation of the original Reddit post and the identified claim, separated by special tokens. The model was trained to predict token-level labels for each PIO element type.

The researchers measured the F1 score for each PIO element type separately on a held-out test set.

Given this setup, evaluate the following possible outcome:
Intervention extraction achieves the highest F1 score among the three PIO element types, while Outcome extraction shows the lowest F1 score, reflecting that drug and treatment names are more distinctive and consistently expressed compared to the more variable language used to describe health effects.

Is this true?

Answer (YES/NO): NO